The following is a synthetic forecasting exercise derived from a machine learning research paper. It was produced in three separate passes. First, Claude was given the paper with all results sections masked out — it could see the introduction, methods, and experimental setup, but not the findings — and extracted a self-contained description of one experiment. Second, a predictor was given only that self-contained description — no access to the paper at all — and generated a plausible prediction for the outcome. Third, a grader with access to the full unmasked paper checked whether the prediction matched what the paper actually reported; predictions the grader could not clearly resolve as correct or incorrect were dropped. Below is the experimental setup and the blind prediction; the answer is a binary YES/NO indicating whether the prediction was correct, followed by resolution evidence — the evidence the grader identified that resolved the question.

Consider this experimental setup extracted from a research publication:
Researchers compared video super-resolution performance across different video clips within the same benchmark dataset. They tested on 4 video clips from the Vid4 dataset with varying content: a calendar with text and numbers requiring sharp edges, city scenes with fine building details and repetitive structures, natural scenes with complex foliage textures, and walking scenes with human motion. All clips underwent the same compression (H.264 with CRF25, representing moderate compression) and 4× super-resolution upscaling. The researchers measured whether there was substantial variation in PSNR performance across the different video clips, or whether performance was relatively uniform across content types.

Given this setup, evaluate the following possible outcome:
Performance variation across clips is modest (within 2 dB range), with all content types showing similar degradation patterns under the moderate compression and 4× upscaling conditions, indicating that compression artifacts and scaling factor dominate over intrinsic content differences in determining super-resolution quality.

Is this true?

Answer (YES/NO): NO